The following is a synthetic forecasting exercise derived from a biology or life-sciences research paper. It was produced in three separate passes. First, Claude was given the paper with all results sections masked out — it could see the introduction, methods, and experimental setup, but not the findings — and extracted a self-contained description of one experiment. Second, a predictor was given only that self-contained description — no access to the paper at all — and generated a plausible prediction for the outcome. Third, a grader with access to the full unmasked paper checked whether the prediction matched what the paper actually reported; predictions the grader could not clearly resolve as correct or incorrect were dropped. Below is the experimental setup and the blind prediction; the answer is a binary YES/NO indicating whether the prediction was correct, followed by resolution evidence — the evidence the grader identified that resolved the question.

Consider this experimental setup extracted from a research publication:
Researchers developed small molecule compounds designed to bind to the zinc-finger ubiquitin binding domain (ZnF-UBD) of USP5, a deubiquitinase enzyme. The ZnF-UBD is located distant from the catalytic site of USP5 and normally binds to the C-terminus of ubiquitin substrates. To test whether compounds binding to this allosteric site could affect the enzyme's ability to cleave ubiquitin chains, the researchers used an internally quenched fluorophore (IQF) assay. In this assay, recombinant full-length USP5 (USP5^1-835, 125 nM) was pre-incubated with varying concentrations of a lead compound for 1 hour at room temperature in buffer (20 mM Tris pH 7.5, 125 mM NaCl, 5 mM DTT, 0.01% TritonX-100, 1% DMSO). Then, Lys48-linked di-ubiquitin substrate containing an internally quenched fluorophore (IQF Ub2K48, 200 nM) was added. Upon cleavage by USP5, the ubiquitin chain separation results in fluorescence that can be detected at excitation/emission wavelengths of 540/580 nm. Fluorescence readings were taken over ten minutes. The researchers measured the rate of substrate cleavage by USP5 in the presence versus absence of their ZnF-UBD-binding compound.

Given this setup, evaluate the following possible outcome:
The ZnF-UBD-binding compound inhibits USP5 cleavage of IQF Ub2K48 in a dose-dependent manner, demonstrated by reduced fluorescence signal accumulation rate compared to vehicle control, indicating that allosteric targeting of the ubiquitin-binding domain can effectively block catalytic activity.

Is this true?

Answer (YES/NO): YES